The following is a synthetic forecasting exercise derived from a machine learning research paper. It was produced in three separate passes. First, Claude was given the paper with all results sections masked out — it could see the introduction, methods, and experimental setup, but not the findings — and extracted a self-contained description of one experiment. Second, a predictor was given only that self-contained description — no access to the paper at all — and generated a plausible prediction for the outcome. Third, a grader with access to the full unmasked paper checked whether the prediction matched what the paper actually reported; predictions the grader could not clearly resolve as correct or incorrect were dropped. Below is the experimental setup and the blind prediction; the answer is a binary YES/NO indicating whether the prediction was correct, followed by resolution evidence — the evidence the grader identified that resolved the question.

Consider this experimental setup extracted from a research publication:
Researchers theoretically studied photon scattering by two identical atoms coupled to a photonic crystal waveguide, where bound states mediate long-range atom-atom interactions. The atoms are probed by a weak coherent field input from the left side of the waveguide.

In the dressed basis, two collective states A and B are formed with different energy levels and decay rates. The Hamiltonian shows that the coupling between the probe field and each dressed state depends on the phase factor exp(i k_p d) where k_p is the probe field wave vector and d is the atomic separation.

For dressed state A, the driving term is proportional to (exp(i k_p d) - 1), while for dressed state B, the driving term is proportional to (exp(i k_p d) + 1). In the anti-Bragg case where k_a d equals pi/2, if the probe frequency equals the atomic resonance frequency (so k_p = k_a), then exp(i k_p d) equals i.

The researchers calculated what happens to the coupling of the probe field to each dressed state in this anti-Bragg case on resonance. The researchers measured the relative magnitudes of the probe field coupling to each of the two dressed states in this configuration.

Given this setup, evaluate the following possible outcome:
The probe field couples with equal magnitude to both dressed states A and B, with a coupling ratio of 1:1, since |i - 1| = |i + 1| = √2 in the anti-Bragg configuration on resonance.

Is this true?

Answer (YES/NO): YES